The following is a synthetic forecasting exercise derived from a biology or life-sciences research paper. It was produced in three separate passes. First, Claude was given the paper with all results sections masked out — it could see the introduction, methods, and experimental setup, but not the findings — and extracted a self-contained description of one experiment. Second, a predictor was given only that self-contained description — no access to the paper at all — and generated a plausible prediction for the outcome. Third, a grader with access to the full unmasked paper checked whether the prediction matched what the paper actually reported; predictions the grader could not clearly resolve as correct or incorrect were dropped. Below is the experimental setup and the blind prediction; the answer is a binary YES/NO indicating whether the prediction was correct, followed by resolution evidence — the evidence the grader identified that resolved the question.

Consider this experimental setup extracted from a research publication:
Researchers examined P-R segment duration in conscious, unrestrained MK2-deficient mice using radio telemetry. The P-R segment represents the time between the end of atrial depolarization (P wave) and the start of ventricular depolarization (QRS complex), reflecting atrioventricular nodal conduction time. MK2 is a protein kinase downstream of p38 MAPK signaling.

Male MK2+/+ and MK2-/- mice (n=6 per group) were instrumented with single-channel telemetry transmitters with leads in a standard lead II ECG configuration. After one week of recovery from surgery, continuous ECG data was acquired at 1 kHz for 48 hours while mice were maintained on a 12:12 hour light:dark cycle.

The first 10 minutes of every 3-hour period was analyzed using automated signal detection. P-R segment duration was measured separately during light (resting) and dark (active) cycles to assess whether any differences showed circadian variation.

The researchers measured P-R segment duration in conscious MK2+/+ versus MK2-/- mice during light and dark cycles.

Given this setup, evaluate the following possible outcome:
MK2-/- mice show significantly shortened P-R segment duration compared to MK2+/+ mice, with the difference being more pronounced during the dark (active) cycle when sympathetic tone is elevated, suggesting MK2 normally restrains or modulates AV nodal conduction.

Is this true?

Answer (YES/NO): NO